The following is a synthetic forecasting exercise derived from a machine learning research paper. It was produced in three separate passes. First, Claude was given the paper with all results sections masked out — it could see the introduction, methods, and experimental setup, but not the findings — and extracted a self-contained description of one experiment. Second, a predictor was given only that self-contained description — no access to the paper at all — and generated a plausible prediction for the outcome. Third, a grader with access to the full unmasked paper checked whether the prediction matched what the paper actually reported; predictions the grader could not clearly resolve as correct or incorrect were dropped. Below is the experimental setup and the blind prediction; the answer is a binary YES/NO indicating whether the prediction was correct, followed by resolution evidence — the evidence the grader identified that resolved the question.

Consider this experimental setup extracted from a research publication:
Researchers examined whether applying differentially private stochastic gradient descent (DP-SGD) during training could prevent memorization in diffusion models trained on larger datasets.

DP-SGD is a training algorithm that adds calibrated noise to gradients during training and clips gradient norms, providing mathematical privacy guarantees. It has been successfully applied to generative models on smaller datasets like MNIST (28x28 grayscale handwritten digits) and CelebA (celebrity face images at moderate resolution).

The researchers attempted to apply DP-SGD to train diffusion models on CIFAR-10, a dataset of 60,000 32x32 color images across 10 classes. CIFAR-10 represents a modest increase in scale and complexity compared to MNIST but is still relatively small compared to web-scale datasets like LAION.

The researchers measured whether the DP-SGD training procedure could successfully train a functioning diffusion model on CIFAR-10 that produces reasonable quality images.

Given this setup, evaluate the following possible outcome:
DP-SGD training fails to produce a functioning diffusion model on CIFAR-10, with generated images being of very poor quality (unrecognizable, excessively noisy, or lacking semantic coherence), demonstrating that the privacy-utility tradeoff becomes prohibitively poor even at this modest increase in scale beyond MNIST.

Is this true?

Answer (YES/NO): NO